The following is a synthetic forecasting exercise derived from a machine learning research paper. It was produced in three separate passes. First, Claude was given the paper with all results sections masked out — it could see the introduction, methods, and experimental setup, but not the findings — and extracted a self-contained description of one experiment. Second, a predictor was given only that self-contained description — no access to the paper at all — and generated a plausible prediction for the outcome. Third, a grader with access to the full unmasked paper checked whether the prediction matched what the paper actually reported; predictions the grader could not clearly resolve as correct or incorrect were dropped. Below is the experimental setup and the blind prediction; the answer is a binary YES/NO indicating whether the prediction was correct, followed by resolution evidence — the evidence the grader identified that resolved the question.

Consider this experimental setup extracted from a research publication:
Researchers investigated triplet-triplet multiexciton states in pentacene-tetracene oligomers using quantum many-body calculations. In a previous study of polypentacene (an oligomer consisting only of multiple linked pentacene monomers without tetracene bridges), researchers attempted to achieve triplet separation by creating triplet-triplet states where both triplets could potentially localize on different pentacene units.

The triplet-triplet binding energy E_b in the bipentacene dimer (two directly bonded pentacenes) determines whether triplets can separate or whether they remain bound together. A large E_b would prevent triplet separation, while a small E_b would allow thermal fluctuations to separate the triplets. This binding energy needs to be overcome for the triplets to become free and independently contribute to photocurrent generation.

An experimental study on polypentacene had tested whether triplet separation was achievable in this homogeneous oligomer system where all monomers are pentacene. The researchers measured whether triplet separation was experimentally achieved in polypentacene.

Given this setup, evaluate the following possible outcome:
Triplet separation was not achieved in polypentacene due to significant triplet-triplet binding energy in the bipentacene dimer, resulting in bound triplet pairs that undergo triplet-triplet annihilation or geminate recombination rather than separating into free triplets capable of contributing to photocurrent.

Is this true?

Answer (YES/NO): YES